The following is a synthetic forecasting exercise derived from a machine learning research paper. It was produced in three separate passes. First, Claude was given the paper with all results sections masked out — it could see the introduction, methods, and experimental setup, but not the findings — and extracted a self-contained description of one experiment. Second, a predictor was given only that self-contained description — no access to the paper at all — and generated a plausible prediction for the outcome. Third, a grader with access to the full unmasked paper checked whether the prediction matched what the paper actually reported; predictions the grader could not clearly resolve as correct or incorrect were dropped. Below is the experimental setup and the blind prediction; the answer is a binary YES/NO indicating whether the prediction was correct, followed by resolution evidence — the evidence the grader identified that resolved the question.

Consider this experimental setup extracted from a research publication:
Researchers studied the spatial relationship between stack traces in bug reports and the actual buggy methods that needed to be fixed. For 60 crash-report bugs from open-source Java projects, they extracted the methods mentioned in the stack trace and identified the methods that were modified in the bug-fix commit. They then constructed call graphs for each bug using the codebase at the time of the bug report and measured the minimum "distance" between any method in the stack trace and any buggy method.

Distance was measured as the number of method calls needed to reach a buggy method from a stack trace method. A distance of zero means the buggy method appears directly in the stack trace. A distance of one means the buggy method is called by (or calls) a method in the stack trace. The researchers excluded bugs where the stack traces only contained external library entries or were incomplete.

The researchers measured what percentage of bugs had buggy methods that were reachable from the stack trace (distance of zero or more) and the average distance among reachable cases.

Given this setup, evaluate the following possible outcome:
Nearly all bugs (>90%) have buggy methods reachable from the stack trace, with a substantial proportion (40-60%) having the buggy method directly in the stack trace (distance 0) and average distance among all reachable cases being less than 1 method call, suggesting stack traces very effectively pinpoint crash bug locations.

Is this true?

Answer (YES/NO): NO